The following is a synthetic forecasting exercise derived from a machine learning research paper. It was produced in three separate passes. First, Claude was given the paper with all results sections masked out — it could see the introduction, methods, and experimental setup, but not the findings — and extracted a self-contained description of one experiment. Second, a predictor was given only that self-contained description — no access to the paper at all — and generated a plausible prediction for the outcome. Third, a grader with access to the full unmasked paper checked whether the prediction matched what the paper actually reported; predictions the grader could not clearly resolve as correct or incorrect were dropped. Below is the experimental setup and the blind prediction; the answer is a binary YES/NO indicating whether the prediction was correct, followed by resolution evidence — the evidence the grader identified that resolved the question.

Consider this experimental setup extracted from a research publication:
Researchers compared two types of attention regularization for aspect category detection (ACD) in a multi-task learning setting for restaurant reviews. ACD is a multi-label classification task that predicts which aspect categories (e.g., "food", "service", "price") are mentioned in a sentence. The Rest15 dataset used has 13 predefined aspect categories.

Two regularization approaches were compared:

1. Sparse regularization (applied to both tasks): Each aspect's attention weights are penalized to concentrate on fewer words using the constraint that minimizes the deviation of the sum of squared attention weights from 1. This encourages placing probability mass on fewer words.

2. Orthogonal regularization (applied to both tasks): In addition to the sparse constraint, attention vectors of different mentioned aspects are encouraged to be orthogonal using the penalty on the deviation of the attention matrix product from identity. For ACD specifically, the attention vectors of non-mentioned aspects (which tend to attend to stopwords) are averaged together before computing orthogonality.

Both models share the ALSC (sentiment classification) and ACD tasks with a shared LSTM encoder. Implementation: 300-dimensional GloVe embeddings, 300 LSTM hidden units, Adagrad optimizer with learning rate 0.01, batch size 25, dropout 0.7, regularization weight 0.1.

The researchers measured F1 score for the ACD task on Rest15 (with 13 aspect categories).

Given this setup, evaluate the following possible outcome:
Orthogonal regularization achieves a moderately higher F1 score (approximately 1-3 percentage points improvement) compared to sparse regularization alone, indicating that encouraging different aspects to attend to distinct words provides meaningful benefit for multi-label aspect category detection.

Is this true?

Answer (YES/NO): YES